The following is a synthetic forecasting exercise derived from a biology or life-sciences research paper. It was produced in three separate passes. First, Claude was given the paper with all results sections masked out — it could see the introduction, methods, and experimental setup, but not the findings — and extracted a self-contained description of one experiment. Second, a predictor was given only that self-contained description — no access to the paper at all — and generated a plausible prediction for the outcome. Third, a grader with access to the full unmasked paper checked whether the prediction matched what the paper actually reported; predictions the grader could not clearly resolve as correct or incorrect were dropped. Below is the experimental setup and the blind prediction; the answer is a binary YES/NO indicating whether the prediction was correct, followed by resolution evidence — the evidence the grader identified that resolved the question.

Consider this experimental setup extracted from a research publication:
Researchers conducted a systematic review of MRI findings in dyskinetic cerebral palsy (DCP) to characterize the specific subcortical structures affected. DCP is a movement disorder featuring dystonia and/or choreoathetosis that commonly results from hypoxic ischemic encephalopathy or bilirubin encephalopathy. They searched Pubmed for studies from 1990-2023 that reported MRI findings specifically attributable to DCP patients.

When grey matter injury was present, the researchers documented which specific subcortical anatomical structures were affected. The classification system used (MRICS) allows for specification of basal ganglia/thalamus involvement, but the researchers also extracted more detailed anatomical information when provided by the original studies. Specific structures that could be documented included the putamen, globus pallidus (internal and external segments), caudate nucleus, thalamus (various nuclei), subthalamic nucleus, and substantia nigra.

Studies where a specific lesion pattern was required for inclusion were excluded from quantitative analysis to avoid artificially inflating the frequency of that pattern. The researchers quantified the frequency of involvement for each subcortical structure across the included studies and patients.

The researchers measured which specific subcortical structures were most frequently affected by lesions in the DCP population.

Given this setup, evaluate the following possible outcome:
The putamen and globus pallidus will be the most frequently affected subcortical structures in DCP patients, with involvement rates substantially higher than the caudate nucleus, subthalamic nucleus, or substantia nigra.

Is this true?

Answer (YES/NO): NO